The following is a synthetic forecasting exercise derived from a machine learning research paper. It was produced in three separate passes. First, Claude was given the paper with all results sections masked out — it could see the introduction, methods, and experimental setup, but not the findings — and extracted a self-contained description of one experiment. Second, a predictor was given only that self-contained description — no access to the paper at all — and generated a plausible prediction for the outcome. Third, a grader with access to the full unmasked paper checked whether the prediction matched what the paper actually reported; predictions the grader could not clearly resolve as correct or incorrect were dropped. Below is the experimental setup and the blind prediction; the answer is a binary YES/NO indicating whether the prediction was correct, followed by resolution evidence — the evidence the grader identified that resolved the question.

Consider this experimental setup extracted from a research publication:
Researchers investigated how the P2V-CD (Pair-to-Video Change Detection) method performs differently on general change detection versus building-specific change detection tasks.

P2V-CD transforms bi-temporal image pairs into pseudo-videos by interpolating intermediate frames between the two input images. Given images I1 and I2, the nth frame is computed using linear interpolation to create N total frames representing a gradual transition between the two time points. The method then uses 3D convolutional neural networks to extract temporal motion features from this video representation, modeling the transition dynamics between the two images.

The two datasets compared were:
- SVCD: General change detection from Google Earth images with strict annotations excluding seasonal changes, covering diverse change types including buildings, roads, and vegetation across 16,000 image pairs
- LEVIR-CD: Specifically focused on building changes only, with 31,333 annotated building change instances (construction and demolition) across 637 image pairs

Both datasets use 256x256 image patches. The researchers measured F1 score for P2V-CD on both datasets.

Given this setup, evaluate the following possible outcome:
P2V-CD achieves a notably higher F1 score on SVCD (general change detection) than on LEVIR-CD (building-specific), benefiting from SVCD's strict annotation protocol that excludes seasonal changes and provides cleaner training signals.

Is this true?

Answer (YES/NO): YES